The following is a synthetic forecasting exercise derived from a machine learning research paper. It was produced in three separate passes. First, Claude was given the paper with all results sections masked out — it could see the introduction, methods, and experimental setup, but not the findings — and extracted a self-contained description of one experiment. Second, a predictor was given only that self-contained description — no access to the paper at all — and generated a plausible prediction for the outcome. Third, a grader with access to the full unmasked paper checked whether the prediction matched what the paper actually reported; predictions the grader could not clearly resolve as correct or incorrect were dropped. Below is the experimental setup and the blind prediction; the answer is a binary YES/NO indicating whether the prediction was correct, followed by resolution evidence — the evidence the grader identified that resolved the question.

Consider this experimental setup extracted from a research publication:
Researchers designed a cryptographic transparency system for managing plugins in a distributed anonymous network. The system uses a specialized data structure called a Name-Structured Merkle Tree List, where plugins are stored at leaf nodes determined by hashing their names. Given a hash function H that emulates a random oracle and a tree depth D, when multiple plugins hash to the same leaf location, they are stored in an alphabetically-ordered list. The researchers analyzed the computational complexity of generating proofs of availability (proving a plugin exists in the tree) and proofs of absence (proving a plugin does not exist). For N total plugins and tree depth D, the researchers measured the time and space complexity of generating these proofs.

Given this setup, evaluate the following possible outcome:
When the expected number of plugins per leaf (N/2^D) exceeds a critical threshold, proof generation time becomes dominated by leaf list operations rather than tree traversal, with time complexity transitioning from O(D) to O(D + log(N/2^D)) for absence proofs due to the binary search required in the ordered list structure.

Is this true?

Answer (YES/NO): NO